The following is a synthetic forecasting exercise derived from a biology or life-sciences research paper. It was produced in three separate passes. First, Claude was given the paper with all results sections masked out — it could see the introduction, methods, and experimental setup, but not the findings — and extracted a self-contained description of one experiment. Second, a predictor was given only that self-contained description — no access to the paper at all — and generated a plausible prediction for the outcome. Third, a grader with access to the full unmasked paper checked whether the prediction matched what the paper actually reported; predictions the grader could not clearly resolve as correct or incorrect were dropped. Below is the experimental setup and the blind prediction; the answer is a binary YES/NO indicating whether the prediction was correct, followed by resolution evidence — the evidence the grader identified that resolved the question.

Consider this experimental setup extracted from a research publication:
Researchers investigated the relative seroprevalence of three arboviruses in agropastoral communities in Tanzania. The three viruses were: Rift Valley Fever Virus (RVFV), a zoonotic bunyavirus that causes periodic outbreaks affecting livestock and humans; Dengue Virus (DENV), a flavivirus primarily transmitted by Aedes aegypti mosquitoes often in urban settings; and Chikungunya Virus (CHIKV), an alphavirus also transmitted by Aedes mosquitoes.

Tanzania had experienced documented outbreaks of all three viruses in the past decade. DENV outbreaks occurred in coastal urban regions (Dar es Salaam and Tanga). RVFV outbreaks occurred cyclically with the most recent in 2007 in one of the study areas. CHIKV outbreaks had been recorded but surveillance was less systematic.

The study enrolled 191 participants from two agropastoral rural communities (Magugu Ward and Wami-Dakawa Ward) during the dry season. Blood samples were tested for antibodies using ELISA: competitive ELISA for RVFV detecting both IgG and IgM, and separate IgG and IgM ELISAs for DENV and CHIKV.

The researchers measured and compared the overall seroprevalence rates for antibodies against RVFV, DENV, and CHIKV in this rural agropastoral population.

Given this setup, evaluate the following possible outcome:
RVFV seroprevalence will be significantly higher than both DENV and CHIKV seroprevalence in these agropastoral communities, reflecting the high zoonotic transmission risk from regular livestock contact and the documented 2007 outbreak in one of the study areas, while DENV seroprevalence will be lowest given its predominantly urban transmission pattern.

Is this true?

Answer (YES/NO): NO